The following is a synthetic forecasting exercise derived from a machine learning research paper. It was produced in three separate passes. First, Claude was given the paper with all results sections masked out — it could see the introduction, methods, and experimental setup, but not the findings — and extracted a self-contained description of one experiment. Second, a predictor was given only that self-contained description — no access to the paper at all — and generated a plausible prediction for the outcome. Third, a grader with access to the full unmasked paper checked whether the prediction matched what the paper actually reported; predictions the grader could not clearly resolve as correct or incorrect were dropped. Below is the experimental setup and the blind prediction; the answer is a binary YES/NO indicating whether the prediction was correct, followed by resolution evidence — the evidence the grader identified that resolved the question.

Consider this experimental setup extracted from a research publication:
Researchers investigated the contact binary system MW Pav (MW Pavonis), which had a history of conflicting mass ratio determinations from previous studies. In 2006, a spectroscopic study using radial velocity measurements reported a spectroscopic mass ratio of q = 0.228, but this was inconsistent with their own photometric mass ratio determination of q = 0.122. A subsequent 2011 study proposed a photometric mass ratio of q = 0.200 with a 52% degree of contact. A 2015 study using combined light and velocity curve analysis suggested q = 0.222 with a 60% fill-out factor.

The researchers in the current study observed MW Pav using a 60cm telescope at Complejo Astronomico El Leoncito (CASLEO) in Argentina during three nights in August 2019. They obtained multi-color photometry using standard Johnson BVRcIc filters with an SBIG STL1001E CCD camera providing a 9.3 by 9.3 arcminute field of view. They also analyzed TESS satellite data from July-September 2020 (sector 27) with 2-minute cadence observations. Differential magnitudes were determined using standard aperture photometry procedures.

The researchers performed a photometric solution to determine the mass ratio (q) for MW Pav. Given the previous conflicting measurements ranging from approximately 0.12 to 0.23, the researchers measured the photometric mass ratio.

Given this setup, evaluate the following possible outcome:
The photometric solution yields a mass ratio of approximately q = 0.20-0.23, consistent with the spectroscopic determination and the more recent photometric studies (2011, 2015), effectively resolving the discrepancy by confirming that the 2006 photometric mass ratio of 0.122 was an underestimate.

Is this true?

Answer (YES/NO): NO